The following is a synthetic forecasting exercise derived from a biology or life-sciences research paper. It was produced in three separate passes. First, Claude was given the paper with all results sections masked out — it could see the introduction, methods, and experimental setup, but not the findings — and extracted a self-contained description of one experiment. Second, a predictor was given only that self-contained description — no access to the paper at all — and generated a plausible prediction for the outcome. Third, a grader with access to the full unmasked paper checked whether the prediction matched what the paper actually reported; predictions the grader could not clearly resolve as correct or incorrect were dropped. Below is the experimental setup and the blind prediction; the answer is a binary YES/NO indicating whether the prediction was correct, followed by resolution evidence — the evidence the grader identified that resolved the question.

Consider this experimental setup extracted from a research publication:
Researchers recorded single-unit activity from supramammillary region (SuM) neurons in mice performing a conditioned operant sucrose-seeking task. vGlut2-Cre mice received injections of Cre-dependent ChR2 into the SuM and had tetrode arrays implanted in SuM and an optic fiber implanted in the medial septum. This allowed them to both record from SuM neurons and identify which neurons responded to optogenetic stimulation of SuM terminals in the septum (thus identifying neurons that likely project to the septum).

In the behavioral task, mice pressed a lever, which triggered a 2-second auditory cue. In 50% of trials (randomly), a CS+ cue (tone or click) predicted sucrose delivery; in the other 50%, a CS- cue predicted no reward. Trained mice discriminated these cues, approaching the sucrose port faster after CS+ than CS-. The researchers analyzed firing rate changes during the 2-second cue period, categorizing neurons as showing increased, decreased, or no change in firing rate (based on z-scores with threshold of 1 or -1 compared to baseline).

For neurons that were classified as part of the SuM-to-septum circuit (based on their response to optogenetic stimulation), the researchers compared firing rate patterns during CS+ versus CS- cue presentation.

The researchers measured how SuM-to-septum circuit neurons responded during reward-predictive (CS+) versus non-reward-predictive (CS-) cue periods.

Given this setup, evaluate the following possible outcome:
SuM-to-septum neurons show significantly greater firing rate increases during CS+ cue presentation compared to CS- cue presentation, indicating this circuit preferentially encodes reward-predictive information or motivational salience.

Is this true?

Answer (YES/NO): NO